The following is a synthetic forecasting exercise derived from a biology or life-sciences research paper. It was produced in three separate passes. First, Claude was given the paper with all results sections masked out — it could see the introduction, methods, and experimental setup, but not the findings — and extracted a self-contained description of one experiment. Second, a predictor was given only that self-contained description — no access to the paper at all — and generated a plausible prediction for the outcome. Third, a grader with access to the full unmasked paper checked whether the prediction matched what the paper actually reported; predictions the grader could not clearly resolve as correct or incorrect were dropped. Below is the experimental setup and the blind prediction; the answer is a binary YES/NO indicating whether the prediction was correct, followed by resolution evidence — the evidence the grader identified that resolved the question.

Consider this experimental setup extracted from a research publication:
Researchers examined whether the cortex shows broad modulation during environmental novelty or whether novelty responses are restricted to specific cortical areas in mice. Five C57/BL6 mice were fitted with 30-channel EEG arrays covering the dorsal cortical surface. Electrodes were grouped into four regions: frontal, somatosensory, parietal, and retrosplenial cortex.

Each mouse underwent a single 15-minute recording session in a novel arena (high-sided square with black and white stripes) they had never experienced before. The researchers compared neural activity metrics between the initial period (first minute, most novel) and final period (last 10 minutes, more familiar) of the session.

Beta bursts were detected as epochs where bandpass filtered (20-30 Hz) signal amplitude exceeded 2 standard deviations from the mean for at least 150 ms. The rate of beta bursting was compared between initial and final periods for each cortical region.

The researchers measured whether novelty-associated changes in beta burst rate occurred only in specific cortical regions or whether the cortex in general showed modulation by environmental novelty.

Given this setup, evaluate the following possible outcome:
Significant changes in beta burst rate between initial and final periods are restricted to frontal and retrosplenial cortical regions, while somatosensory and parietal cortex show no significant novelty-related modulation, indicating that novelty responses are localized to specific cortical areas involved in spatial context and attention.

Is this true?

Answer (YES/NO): NO